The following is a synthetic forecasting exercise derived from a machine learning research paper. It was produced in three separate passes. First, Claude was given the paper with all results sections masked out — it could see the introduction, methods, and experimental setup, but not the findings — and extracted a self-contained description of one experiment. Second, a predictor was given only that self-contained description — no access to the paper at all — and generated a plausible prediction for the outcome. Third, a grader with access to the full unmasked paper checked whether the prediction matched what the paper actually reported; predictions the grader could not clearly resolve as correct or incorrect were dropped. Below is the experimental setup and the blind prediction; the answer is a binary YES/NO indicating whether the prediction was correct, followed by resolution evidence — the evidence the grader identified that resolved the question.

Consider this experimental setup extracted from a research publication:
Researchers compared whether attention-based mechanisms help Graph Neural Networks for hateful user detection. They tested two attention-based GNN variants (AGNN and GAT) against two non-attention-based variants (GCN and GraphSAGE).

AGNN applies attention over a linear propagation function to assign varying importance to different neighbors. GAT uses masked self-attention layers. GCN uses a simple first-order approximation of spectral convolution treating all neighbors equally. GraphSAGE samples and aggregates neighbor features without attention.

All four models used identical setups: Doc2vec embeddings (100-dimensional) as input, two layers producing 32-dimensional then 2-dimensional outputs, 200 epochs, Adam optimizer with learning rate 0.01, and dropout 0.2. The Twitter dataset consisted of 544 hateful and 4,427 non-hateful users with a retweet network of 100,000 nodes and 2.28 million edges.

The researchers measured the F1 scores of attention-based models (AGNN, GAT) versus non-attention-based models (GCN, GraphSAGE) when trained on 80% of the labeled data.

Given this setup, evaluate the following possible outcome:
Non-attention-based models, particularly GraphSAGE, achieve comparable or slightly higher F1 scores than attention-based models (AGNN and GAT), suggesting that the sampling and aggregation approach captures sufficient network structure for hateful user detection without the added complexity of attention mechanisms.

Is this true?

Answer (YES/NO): NO